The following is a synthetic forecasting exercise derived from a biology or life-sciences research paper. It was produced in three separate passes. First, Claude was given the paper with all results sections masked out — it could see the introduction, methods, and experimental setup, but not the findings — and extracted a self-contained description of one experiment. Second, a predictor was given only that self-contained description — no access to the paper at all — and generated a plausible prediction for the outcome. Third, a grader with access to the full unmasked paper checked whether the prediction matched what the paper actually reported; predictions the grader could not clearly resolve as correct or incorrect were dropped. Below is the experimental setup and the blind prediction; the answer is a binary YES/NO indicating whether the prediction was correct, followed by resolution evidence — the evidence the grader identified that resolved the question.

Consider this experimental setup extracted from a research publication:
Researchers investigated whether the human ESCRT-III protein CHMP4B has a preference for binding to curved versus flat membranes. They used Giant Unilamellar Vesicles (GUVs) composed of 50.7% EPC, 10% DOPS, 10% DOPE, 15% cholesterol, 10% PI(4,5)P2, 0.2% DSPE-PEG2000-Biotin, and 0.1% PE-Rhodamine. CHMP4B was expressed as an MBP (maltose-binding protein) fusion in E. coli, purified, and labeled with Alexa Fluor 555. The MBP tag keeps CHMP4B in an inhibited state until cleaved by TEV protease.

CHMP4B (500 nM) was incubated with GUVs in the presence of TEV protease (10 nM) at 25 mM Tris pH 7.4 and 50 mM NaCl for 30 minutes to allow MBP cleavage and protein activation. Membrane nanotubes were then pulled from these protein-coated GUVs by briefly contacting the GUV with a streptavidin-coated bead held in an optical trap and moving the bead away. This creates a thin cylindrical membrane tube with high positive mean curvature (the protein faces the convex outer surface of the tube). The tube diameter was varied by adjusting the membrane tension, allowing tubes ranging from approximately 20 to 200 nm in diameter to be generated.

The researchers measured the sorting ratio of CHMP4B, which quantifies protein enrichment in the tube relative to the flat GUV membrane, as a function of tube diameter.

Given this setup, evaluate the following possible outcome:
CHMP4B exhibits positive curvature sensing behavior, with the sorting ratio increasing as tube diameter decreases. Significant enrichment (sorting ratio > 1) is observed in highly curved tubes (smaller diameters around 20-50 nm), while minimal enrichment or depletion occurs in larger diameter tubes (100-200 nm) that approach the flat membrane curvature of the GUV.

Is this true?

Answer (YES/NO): NO